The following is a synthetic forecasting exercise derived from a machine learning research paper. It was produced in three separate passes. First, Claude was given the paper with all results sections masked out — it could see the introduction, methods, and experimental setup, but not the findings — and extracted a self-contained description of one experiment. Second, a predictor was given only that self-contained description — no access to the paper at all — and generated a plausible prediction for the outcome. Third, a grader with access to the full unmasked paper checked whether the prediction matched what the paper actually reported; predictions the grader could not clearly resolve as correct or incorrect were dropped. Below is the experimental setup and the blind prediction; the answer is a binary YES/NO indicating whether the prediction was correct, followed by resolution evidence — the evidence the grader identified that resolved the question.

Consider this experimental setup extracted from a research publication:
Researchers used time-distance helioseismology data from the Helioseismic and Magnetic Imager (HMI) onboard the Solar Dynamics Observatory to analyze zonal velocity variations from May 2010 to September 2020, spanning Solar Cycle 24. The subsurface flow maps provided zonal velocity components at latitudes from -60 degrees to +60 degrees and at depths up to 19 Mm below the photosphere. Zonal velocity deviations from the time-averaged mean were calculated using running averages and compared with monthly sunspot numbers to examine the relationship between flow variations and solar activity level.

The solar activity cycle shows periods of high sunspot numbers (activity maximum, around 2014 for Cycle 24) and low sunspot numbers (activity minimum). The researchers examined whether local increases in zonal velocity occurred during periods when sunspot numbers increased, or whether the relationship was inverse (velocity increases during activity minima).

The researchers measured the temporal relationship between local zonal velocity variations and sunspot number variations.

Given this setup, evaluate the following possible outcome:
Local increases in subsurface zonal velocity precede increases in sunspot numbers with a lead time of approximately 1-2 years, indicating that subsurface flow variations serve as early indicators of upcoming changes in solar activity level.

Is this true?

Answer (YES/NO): NO